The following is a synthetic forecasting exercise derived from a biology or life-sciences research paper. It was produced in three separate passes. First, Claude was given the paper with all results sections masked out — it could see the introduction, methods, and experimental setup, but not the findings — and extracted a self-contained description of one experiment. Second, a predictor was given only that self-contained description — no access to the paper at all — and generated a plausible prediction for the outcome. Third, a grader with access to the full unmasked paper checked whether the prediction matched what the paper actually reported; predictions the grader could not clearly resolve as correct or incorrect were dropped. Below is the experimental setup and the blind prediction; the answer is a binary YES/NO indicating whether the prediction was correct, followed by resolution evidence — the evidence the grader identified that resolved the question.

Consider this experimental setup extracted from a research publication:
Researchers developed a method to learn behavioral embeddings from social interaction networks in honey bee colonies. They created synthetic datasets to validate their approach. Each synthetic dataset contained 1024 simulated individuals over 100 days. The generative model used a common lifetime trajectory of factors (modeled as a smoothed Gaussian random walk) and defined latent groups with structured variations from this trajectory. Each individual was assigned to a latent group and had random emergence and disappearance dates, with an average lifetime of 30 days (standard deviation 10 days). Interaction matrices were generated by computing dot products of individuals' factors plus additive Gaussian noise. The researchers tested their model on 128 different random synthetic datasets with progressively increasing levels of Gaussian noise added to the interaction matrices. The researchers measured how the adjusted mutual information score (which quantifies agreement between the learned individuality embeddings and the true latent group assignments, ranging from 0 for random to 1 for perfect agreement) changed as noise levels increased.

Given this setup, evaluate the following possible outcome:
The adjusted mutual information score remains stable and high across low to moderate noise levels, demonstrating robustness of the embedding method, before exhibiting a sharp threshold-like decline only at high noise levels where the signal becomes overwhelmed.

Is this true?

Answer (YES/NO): NO